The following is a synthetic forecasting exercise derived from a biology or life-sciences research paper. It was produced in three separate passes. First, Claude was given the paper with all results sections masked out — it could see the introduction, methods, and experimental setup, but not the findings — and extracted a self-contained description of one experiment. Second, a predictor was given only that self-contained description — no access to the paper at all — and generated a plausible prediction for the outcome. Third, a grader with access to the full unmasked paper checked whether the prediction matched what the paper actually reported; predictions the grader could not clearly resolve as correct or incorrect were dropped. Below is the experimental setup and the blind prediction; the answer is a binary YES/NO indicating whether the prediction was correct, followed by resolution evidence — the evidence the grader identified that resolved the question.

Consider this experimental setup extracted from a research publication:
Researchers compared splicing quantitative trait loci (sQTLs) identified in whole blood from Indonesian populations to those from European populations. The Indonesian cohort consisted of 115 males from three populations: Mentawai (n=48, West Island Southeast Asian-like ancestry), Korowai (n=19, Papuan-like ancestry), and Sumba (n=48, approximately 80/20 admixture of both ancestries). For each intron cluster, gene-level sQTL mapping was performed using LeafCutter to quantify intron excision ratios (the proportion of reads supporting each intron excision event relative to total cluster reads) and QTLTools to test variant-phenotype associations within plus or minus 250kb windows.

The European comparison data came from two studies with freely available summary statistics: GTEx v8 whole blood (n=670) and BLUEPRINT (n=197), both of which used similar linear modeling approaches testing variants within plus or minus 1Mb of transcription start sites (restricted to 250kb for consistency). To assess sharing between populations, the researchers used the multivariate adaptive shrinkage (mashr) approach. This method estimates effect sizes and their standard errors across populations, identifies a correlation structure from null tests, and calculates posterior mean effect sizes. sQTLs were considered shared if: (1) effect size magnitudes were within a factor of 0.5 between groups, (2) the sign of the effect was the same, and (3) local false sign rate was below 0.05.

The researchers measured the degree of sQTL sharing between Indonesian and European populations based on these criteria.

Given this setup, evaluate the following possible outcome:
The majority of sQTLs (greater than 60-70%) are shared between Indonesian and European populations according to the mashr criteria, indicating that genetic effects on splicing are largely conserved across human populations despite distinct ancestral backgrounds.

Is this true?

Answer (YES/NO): NO